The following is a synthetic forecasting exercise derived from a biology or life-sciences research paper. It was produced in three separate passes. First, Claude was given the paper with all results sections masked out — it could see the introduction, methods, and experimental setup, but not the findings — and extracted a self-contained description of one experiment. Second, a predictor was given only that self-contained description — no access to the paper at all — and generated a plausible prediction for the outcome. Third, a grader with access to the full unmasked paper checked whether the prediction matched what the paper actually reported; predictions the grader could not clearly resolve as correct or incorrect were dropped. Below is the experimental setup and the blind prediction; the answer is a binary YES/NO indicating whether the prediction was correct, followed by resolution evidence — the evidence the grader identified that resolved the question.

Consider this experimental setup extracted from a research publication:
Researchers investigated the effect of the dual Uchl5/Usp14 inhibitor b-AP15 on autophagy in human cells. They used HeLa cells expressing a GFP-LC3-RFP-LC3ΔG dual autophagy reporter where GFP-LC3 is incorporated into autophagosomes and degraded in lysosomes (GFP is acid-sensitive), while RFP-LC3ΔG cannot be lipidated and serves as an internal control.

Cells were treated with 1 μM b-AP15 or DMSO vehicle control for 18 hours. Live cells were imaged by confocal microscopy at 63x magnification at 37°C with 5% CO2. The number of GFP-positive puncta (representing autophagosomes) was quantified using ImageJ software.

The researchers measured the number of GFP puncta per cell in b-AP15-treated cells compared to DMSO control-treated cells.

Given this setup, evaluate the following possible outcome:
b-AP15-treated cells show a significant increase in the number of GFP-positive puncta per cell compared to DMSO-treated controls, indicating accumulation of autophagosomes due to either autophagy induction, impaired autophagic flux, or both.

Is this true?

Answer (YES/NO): YES